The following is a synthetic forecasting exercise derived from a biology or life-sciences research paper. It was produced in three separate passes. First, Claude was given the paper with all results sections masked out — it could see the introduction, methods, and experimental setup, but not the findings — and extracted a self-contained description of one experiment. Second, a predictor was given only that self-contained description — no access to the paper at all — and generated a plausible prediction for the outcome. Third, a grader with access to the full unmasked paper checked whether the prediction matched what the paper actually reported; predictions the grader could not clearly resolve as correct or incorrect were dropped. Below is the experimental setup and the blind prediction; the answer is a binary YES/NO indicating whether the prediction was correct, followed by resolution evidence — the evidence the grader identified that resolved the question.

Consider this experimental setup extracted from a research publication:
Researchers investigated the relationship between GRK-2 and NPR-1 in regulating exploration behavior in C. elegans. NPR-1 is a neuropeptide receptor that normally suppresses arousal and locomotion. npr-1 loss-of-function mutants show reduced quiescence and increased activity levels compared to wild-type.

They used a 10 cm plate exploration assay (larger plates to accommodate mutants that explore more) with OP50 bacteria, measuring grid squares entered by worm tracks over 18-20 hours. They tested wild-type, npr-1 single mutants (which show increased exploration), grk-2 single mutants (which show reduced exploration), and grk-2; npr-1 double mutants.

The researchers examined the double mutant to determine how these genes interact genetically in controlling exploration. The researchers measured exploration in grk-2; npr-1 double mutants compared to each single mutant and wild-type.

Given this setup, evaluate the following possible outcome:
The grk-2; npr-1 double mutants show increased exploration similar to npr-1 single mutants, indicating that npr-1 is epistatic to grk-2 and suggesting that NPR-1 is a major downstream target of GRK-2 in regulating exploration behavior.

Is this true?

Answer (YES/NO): YES